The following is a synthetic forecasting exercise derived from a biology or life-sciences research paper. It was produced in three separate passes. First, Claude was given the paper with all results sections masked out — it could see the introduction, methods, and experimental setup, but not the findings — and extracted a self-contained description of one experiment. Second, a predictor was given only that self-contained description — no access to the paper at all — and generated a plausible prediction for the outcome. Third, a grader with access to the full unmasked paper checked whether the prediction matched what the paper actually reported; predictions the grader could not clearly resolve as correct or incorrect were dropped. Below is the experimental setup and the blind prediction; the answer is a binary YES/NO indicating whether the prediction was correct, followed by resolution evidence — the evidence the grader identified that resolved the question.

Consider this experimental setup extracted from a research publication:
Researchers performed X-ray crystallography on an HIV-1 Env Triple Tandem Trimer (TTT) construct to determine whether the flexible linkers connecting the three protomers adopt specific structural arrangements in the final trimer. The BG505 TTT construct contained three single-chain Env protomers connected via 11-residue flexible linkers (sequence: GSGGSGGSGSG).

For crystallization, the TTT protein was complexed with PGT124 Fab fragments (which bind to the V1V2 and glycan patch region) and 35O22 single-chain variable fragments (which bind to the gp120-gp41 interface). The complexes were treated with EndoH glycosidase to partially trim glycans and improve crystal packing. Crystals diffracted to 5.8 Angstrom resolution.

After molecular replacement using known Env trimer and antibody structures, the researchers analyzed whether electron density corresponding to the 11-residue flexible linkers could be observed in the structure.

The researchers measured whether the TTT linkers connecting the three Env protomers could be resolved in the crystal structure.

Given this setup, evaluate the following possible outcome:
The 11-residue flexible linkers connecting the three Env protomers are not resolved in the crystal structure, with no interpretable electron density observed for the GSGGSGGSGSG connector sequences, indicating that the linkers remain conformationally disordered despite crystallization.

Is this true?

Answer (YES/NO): YES